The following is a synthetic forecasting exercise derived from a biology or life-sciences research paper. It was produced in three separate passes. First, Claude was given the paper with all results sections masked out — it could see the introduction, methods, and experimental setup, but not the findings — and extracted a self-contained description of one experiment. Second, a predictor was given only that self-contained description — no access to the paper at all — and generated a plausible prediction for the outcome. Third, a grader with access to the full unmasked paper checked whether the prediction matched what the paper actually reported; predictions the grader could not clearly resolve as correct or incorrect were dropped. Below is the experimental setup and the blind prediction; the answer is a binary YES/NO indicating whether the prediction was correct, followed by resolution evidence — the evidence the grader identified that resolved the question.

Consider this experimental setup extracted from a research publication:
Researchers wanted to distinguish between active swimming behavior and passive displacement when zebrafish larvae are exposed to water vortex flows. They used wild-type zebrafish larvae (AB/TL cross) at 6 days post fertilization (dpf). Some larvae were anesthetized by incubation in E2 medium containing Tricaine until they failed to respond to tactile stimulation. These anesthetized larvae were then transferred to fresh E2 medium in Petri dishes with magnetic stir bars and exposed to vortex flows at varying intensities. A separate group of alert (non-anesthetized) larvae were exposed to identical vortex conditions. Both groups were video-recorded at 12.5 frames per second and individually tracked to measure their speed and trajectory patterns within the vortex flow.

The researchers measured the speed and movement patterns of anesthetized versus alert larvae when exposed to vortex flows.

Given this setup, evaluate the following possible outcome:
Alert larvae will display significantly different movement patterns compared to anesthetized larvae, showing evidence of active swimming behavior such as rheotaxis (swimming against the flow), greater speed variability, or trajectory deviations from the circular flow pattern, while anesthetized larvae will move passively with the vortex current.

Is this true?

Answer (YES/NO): YES